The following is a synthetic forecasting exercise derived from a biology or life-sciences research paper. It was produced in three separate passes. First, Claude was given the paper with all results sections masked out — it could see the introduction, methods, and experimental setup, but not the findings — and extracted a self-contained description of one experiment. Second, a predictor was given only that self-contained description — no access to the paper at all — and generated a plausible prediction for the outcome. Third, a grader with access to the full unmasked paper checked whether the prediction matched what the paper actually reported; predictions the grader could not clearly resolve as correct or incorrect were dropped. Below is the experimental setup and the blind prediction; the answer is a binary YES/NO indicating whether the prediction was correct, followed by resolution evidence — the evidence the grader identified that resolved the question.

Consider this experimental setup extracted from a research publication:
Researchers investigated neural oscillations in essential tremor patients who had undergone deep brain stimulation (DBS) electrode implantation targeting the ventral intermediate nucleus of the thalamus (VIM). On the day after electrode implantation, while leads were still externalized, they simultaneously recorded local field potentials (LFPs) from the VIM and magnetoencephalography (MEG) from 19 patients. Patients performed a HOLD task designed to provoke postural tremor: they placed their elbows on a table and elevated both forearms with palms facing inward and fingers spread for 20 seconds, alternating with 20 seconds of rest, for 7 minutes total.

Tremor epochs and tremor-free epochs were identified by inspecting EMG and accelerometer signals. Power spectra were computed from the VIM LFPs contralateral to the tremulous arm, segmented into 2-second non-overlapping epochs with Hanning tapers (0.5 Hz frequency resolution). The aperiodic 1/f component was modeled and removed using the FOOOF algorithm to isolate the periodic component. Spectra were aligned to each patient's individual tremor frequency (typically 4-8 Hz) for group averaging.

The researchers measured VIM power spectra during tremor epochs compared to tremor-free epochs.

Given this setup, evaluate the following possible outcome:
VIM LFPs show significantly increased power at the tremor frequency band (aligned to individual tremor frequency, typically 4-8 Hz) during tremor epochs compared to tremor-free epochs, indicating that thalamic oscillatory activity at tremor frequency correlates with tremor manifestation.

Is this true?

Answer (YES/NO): YES